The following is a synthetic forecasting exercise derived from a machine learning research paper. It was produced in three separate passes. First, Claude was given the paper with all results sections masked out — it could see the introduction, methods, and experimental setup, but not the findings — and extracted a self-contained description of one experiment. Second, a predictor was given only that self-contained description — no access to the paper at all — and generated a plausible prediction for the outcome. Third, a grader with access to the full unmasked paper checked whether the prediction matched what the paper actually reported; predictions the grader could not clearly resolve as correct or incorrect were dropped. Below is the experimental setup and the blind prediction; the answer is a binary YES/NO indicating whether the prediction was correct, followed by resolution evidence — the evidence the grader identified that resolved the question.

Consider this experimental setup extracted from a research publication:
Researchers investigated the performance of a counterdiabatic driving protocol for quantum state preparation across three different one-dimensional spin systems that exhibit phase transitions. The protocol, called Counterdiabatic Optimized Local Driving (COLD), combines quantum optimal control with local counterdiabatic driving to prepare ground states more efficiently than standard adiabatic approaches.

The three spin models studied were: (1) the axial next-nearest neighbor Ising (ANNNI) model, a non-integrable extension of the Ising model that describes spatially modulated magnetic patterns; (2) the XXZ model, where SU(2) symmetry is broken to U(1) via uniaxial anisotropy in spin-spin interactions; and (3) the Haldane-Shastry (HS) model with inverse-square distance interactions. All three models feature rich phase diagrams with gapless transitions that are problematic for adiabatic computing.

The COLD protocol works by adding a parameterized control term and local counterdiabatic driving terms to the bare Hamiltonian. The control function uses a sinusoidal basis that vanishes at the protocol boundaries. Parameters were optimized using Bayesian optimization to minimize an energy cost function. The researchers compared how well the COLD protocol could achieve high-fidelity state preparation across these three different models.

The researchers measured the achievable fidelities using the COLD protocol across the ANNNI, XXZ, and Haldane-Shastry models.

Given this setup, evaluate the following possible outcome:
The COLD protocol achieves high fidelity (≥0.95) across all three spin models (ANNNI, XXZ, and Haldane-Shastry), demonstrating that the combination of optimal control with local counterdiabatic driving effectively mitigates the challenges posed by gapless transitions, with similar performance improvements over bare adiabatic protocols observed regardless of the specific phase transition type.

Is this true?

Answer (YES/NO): NO